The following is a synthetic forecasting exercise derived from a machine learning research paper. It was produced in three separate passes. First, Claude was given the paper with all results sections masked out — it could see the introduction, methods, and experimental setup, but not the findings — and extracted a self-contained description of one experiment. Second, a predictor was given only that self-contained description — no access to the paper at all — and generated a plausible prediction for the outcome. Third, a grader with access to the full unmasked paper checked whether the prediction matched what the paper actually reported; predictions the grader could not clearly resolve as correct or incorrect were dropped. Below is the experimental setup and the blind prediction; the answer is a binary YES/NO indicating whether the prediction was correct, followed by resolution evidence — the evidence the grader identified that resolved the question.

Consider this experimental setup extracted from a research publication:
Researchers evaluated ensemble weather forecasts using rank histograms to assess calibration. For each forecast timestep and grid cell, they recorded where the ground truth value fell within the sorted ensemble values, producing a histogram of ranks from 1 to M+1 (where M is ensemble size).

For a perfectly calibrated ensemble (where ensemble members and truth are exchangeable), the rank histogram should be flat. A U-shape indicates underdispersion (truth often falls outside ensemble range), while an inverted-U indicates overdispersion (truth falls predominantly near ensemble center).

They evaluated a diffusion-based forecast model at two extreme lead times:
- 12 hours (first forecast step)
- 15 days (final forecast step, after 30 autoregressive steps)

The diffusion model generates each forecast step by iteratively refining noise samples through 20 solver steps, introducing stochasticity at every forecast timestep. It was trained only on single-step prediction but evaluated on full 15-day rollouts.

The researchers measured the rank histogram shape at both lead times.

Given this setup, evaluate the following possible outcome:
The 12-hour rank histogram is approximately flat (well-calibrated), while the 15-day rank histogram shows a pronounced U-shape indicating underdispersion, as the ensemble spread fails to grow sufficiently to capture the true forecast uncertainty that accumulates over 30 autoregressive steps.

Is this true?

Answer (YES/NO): NO